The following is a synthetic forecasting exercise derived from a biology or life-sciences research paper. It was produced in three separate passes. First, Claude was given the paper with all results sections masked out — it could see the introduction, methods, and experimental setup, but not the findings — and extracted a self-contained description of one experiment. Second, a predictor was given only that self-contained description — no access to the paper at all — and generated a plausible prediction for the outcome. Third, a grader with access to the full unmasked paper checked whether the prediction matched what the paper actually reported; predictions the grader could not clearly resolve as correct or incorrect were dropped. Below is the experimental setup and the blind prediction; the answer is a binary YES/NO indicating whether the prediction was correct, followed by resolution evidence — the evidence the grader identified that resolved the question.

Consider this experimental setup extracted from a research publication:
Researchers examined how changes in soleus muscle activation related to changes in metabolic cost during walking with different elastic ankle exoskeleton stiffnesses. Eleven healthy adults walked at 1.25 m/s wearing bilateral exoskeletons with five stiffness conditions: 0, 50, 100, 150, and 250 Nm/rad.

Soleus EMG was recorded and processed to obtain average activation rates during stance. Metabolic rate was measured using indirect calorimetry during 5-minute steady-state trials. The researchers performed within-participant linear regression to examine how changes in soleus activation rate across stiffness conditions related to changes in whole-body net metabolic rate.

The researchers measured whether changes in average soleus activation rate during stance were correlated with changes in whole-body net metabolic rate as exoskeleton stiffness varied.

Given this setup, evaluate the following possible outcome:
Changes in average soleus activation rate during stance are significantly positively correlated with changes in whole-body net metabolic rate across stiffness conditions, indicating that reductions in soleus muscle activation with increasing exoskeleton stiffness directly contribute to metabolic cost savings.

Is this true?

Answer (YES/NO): YES